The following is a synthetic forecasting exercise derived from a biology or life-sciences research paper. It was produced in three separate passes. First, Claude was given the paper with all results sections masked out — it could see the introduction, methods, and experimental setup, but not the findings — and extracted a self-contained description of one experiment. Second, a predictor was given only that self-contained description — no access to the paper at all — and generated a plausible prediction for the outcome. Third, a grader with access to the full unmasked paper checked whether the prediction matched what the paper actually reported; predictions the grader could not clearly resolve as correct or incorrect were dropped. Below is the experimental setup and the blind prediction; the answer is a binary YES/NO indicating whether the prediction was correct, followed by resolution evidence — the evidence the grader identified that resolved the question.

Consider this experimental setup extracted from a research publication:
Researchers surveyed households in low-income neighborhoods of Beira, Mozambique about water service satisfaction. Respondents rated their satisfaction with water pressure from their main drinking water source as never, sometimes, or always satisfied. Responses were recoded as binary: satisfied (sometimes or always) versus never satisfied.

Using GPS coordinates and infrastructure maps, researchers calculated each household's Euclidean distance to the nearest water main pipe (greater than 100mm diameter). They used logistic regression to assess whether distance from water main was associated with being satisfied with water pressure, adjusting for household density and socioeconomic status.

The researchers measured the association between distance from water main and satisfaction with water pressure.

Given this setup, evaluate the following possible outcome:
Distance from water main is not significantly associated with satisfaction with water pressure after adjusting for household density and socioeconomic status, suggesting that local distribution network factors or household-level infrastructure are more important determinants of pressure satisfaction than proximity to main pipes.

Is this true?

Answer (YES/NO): NO